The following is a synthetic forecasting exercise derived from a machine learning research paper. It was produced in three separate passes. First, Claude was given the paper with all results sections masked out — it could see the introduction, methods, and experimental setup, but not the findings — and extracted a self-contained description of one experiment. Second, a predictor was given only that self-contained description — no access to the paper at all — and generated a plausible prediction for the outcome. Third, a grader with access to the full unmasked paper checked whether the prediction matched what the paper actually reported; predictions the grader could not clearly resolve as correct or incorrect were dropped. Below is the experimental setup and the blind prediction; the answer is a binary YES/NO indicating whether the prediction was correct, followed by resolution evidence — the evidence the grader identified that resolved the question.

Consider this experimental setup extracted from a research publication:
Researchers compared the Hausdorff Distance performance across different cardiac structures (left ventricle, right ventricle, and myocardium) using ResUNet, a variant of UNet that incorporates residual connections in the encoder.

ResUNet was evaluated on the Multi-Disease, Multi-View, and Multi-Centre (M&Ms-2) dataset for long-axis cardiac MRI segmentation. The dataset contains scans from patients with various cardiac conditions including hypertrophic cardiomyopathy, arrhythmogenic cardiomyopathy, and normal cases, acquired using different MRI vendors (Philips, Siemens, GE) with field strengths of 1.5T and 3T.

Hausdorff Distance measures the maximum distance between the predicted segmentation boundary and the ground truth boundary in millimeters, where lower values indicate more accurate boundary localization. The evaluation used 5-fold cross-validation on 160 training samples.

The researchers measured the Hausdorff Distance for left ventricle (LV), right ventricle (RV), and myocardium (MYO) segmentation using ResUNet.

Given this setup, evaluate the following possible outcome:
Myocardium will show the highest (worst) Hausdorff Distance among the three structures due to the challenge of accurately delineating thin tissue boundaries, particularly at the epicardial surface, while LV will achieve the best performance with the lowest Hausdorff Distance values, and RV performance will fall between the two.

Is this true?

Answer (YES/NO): NO